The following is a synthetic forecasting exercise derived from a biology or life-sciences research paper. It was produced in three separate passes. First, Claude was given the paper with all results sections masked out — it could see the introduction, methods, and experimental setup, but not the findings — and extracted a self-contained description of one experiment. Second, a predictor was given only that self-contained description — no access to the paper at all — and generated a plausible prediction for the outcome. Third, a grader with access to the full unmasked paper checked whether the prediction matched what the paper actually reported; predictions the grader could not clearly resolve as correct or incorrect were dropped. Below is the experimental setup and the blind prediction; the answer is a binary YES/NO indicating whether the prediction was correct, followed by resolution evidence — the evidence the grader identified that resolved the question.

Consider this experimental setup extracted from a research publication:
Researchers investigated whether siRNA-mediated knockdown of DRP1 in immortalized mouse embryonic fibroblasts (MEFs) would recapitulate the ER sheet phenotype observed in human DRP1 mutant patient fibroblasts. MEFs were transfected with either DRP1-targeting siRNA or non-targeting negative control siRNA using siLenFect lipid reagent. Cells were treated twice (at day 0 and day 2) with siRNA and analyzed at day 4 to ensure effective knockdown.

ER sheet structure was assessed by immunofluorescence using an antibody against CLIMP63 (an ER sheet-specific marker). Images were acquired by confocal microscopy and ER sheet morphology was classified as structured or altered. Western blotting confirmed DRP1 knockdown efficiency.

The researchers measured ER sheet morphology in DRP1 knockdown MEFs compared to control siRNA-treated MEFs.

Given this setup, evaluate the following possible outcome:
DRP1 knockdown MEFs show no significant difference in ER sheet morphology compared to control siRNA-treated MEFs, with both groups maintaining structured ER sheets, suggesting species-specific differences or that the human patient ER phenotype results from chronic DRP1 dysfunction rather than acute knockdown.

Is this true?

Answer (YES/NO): NO